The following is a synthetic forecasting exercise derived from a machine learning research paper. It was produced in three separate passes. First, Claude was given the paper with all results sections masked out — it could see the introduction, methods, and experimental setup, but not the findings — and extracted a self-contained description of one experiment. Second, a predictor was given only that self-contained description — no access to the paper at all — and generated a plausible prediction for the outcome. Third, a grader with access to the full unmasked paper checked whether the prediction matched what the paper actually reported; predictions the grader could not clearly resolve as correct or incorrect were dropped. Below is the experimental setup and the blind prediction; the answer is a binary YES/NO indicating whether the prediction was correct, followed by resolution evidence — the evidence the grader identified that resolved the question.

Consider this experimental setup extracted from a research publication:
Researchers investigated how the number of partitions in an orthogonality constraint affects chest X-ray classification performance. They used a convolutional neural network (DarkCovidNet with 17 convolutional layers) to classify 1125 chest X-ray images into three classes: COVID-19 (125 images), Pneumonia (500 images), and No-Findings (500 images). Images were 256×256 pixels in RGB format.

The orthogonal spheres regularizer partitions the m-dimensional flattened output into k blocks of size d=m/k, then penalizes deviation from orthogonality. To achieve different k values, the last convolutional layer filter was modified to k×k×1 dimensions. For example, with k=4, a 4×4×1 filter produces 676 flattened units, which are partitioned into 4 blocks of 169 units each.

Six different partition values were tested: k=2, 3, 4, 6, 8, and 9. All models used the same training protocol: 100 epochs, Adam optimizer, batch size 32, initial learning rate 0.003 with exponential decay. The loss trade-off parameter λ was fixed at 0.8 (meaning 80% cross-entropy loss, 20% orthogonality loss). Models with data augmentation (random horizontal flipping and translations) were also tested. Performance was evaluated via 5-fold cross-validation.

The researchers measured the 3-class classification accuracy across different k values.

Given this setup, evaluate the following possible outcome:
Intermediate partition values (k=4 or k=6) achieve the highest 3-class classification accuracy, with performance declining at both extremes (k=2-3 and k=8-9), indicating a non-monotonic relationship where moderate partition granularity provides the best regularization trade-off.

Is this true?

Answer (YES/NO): NO